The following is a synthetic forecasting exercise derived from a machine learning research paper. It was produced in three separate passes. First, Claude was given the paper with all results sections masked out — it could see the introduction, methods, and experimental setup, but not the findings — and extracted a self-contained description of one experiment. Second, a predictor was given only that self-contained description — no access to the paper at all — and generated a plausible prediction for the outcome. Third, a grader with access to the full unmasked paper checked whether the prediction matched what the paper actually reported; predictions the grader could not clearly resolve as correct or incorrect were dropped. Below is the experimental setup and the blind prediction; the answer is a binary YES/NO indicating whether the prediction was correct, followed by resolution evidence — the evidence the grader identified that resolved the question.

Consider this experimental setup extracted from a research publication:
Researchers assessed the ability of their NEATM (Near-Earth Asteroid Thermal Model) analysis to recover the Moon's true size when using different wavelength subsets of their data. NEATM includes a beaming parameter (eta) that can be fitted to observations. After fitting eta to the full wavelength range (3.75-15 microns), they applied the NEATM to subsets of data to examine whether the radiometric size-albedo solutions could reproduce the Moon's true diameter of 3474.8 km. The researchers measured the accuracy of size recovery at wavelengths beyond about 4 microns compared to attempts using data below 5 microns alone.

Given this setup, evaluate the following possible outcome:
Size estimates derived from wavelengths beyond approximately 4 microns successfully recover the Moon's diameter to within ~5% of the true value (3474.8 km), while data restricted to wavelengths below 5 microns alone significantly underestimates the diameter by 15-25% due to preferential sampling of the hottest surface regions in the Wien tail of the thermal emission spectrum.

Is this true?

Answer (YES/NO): NO